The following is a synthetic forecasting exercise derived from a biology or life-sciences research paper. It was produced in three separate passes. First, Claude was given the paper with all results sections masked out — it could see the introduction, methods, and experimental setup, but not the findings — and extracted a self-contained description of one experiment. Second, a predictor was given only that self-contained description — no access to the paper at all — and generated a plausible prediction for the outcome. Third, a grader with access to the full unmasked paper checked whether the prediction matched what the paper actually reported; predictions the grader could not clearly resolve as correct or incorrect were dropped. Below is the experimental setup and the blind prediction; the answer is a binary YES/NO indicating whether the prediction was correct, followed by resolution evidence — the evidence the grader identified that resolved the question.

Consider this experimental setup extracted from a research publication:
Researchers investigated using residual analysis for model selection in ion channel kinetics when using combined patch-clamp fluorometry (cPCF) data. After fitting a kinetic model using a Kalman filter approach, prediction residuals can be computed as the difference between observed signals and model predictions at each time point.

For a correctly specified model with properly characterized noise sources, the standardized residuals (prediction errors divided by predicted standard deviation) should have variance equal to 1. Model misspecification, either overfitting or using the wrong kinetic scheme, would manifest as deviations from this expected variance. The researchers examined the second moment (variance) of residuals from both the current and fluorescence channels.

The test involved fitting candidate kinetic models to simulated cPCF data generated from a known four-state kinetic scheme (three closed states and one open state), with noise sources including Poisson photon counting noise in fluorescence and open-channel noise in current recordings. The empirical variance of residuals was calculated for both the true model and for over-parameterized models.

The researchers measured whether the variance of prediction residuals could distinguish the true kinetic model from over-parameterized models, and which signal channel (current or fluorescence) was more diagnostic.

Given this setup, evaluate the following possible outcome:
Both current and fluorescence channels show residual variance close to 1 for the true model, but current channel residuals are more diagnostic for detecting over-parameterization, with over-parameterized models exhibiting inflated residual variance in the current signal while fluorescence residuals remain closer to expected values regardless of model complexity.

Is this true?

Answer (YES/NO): NO